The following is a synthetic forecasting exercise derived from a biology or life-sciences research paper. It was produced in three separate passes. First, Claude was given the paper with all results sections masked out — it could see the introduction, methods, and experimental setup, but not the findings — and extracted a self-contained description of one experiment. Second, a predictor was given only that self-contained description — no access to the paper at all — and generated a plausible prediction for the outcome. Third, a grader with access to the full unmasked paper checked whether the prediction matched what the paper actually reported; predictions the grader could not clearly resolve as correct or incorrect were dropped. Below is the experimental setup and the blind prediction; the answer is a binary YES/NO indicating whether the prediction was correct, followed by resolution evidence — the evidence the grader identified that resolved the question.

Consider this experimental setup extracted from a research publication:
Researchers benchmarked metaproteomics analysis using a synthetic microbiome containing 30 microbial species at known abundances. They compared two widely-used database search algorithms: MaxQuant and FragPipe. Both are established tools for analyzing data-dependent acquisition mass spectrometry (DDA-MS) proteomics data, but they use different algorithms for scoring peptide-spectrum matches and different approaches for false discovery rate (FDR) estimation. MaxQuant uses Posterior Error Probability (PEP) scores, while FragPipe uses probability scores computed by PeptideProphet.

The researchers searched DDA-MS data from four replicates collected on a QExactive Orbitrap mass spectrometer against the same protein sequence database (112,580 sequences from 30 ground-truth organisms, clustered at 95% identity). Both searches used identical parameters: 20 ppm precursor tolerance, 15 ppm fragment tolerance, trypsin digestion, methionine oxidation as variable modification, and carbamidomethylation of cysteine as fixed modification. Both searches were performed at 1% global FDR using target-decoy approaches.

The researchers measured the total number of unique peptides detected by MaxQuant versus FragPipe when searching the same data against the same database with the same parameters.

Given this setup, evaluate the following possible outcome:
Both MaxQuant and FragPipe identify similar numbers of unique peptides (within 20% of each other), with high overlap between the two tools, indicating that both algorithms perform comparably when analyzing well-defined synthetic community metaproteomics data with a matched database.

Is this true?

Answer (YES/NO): NO